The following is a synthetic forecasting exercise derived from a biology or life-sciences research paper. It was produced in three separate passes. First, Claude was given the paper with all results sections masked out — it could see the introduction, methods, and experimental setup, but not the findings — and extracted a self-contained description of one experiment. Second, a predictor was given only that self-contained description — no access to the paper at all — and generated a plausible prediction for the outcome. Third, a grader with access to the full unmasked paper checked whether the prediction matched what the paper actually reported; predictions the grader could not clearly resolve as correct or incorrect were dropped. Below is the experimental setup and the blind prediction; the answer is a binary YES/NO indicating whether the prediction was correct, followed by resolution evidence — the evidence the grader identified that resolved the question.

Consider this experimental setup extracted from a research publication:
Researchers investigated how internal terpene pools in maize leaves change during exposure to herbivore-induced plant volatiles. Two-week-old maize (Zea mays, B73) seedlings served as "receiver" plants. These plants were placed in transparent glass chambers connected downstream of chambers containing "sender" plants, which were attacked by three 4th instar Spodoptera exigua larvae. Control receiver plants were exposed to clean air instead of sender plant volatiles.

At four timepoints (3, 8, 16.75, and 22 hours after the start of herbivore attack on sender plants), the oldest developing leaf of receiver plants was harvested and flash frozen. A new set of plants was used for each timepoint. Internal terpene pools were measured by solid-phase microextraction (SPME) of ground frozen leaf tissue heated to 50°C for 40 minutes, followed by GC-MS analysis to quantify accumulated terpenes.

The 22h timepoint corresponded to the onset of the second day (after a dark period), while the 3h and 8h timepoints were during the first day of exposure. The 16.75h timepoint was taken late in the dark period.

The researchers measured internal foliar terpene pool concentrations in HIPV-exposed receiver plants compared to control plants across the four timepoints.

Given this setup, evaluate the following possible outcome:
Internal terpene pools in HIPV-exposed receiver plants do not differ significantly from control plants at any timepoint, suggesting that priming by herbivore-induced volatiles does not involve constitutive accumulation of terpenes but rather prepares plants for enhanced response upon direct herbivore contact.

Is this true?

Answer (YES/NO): NO